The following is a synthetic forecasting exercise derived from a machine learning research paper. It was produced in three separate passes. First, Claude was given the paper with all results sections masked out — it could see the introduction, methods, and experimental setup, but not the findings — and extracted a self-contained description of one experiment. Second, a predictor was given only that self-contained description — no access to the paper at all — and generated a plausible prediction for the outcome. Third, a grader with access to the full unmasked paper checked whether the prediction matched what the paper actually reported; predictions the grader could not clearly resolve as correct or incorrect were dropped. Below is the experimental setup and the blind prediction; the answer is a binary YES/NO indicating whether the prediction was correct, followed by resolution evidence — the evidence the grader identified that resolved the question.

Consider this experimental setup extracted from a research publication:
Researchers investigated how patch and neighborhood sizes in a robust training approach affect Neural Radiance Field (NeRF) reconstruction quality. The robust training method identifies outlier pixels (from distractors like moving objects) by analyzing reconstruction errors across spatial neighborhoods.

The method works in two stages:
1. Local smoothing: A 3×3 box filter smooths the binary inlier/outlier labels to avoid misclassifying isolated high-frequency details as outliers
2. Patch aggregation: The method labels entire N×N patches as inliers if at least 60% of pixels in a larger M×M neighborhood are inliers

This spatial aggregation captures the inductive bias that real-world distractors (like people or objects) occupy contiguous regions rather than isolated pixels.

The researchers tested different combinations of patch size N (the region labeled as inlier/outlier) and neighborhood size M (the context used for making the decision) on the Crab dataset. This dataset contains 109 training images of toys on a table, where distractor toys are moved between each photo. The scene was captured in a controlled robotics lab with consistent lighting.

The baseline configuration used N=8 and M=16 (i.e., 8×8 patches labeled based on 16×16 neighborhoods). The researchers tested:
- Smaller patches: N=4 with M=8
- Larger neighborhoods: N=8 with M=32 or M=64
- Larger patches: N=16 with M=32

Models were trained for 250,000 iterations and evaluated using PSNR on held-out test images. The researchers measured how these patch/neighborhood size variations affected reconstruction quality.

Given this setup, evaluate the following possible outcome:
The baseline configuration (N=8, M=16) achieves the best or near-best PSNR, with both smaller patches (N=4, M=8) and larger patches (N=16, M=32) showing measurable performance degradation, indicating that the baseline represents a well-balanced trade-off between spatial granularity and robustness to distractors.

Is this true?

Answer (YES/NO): NO